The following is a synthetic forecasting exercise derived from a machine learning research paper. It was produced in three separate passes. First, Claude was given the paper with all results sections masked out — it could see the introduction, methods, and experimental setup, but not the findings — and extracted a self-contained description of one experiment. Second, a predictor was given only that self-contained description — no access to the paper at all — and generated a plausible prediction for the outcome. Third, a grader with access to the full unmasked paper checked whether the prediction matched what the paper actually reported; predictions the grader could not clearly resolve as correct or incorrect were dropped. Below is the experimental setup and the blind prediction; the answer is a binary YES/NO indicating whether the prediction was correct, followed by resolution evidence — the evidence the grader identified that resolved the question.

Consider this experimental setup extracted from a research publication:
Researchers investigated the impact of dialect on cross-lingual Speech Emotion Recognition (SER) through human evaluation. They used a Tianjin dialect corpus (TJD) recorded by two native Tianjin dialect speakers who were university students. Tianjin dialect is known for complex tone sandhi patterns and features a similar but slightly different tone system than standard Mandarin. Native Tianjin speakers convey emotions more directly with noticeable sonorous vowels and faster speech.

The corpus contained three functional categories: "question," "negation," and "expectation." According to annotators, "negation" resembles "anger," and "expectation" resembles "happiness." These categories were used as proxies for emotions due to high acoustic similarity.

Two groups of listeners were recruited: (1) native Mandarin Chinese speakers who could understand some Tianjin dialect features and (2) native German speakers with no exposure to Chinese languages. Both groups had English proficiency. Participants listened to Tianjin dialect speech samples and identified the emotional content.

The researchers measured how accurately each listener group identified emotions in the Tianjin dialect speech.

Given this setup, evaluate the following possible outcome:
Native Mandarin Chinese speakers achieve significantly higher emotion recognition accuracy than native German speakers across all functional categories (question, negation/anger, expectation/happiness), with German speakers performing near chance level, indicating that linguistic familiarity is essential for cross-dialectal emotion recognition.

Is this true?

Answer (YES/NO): YES